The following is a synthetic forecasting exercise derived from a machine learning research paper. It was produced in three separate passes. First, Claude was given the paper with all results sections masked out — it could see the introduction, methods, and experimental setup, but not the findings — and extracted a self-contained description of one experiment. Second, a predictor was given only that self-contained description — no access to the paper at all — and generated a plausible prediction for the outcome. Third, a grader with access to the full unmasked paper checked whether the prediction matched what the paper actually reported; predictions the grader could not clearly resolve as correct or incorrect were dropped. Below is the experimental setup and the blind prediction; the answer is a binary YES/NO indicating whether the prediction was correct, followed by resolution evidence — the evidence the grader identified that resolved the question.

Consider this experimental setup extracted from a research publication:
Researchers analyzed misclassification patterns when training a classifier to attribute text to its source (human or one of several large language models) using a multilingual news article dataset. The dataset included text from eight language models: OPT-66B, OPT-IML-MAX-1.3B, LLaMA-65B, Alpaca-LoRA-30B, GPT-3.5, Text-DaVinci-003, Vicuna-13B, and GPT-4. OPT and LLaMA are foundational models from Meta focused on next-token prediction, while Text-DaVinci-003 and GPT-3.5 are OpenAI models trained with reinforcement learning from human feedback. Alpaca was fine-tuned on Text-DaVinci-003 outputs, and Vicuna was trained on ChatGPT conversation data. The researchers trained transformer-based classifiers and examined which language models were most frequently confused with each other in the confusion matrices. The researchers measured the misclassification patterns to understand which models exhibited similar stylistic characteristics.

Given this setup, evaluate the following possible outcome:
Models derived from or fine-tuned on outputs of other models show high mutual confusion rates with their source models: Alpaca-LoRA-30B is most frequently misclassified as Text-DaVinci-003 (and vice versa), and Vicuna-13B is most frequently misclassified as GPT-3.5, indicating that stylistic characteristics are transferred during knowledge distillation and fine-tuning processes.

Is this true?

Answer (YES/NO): NO